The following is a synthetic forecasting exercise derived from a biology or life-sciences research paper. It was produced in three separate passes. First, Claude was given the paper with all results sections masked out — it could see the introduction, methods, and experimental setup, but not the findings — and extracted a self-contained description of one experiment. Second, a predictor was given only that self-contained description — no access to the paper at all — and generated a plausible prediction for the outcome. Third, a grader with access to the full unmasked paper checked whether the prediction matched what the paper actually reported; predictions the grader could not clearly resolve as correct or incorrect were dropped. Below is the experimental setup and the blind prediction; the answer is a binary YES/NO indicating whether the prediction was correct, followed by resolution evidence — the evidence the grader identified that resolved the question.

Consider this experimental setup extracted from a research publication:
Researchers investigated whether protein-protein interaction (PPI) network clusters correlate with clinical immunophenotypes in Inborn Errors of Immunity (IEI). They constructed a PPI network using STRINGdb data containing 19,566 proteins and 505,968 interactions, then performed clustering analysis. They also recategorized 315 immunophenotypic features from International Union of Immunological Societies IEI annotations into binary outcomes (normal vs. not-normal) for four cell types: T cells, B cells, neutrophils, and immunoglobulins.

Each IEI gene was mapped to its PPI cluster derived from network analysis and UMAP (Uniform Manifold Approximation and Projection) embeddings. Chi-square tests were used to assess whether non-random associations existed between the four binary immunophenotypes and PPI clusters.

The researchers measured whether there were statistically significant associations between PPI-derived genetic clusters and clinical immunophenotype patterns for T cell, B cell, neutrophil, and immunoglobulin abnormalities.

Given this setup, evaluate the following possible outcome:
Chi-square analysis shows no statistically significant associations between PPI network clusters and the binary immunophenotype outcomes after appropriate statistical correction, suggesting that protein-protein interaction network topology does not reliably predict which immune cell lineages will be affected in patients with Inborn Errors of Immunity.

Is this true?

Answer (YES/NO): NO